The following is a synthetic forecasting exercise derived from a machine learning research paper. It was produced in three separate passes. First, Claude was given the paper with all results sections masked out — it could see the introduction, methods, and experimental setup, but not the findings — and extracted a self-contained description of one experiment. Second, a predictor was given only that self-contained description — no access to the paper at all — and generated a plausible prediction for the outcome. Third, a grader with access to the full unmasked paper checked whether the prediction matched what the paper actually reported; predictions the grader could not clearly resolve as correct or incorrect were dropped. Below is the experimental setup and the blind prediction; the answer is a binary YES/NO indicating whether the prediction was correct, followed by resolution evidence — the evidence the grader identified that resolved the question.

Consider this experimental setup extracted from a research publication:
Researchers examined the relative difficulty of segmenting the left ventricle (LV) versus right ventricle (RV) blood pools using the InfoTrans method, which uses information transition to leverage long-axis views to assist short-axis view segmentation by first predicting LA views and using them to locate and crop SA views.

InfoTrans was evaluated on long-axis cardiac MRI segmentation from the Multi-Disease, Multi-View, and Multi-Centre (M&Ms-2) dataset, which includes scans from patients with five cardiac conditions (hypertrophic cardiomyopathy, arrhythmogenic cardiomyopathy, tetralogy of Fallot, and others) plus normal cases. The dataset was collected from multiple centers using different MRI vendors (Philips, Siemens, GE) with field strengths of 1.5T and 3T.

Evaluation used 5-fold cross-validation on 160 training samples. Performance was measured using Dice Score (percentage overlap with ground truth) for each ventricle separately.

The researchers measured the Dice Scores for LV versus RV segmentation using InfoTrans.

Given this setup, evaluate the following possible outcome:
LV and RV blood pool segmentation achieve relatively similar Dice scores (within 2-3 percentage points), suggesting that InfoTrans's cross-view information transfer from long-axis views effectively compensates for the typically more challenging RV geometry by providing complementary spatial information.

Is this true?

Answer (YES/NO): YES